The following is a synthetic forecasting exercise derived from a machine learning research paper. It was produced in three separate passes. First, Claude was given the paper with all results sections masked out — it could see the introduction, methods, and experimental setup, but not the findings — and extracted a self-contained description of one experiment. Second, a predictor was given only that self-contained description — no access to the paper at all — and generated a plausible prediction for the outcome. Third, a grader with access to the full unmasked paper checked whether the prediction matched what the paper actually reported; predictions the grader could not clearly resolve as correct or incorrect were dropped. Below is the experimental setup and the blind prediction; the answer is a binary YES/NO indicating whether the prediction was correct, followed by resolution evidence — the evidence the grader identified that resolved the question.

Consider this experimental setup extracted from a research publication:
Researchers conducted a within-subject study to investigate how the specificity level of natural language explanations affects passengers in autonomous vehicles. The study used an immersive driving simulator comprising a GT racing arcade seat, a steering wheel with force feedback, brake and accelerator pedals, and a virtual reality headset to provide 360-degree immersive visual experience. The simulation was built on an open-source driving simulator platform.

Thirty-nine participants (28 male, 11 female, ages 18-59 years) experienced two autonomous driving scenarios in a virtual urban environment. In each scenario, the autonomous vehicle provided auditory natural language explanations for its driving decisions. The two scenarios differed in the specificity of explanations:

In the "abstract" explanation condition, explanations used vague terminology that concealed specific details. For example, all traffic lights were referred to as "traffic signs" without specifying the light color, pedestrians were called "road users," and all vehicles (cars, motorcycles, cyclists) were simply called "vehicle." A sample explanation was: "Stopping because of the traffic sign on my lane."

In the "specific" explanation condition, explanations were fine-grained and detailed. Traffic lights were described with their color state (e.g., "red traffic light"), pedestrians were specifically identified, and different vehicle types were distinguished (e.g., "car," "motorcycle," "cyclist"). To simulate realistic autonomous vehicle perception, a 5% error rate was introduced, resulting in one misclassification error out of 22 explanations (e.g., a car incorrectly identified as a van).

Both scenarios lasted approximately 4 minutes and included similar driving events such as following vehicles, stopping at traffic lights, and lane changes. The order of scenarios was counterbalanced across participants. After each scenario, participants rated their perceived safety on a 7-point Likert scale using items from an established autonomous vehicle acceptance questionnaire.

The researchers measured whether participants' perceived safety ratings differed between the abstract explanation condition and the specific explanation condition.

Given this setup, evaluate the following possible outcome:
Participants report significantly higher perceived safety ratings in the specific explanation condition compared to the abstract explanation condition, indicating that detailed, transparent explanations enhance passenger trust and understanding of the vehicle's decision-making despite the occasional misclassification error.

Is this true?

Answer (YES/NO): NO